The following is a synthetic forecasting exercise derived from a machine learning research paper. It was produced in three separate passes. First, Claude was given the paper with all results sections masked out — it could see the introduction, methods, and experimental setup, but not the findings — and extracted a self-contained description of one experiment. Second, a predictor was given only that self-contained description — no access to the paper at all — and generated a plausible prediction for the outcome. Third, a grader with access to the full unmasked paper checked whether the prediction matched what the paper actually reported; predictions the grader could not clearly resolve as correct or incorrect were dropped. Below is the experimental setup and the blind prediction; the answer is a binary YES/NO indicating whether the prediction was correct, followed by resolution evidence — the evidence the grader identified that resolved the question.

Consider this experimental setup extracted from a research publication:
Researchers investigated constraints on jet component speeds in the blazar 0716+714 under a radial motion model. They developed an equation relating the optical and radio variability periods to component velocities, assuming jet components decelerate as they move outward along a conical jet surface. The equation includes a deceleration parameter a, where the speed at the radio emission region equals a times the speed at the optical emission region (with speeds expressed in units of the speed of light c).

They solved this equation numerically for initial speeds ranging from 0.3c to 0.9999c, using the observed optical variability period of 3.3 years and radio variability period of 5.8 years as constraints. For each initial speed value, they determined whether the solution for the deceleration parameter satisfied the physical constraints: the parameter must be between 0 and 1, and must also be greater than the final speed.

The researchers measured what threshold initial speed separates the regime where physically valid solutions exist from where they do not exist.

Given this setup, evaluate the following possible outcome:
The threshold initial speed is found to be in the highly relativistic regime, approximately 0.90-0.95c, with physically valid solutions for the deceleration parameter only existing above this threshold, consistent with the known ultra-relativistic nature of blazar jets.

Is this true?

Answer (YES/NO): NO